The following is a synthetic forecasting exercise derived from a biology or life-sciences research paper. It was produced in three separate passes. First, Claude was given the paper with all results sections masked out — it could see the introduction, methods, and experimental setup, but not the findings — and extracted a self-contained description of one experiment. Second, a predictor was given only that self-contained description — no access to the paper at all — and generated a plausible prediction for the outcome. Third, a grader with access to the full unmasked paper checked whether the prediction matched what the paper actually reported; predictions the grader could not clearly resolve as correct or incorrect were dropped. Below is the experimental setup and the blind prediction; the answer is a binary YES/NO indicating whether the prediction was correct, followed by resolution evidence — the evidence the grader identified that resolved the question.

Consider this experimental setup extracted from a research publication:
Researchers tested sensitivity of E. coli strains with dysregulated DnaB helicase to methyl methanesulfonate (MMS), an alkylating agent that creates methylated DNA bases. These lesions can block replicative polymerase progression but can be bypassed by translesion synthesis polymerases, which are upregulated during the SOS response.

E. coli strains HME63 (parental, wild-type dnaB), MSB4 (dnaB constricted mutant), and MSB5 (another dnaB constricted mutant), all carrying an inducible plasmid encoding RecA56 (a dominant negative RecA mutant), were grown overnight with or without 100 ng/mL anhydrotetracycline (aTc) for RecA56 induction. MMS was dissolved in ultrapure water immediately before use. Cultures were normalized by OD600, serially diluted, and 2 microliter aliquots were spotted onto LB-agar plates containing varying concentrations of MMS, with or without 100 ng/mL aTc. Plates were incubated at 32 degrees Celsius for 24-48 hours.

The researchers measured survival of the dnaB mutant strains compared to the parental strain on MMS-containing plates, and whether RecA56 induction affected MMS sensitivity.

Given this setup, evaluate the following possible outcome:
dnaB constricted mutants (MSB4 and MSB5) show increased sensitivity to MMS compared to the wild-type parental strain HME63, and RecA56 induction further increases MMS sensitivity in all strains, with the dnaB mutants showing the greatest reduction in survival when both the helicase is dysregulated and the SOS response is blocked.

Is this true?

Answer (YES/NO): NO